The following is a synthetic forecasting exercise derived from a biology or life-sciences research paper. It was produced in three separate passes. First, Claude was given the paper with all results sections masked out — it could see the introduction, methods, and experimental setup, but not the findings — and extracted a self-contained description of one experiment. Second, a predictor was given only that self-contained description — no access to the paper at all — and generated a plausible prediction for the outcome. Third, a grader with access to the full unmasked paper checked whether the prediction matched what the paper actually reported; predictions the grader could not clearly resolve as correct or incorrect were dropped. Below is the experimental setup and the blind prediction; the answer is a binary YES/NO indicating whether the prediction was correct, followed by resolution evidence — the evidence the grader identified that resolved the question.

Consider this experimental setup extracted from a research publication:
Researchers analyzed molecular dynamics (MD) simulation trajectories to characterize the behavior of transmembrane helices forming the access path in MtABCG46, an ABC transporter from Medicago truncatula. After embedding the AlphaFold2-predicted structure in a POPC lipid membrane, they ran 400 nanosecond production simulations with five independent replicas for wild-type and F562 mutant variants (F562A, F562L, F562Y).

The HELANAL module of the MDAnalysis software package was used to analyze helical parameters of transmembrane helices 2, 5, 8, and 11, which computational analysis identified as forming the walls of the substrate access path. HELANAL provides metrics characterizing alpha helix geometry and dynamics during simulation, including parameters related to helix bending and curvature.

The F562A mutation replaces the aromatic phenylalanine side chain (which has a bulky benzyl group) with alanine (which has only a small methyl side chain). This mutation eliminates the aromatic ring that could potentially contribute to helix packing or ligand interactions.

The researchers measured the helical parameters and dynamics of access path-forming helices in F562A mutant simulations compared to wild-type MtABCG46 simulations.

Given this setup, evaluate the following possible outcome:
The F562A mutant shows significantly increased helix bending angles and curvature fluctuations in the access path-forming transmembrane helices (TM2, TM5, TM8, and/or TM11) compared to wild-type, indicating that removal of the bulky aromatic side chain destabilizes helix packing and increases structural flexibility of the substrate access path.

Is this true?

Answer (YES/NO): YES